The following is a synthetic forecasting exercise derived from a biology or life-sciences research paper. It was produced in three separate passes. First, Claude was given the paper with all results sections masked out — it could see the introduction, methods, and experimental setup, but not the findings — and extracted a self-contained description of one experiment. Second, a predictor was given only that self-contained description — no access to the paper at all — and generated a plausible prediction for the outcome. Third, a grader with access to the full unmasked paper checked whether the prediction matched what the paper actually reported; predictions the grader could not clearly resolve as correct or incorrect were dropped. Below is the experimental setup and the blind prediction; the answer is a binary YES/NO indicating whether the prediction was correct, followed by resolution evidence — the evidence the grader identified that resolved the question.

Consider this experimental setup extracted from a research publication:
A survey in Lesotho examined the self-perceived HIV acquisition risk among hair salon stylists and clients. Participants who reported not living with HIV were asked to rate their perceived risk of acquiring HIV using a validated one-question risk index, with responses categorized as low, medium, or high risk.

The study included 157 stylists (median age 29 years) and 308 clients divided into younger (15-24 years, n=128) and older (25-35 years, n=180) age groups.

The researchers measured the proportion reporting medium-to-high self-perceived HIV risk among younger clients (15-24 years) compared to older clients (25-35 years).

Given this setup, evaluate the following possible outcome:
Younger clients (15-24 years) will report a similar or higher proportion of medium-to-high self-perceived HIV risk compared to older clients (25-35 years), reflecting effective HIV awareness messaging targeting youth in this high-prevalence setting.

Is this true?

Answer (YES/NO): NO